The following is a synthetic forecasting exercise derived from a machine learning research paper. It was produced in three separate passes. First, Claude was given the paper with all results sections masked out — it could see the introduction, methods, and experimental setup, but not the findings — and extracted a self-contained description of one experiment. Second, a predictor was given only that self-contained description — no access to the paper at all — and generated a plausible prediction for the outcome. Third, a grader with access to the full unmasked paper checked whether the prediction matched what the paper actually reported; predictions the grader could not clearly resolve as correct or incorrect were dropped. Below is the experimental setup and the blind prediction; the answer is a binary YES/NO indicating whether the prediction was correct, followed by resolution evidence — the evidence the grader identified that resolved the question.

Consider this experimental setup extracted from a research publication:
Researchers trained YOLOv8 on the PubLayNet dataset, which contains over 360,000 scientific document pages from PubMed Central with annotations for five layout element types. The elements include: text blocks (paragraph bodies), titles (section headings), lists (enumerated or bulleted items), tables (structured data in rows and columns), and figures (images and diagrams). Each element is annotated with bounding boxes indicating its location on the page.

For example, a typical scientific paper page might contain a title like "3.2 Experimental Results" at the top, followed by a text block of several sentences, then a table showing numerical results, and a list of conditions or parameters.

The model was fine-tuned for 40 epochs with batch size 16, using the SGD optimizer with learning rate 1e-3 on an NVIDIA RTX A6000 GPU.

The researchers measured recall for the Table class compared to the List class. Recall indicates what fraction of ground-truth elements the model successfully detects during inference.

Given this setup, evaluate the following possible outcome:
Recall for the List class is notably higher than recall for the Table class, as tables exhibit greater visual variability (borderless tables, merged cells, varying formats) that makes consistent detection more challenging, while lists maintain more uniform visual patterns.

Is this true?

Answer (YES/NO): NO